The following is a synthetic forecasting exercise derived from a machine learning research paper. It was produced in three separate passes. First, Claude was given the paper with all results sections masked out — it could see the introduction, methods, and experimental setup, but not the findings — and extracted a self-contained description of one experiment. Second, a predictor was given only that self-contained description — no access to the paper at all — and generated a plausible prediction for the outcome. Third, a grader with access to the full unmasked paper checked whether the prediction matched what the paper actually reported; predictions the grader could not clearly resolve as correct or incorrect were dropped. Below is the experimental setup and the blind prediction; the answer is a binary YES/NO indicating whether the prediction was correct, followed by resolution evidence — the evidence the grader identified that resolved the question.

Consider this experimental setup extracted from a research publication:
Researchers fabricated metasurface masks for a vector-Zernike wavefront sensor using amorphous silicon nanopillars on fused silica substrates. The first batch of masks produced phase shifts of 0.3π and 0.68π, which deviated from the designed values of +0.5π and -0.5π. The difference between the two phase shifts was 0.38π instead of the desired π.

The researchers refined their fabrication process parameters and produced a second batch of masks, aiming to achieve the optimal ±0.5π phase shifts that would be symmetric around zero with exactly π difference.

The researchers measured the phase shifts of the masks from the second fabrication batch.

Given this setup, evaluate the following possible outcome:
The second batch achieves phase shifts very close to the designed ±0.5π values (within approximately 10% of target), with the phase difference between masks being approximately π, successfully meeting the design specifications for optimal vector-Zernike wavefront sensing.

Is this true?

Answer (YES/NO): NO